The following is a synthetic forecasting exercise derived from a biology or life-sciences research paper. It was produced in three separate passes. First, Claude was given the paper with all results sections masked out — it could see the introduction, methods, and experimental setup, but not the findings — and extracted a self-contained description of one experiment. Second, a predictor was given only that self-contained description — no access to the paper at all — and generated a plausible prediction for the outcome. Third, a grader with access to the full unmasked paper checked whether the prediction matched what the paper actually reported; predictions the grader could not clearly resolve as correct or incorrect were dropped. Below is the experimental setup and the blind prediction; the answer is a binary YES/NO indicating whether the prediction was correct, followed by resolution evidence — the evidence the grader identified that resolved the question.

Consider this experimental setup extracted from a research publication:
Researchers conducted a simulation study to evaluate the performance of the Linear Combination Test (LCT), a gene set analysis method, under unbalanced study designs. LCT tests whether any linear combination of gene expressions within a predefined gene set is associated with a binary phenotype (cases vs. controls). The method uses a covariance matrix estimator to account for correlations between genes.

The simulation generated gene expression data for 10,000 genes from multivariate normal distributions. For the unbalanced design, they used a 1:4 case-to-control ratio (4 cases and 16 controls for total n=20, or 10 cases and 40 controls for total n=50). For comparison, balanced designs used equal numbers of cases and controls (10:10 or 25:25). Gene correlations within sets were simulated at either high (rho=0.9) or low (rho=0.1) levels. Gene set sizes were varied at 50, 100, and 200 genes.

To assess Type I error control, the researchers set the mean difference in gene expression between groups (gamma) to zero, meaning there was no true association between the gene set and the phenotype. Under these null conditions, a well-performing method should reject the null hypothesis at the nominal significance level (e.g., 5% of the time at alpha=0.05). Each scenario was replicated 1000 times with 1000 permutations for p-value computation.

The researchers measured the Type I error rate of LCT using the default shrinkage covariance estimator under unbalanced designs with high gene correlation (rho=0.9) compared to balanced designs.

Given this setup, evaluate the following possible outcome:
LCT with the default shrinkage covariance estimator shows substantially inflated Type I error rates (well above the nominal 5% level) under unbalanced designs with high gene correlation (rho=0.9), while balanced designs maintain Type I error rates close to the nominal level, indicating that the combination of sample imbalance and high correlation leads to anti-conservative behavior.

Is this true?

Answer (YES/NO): YES